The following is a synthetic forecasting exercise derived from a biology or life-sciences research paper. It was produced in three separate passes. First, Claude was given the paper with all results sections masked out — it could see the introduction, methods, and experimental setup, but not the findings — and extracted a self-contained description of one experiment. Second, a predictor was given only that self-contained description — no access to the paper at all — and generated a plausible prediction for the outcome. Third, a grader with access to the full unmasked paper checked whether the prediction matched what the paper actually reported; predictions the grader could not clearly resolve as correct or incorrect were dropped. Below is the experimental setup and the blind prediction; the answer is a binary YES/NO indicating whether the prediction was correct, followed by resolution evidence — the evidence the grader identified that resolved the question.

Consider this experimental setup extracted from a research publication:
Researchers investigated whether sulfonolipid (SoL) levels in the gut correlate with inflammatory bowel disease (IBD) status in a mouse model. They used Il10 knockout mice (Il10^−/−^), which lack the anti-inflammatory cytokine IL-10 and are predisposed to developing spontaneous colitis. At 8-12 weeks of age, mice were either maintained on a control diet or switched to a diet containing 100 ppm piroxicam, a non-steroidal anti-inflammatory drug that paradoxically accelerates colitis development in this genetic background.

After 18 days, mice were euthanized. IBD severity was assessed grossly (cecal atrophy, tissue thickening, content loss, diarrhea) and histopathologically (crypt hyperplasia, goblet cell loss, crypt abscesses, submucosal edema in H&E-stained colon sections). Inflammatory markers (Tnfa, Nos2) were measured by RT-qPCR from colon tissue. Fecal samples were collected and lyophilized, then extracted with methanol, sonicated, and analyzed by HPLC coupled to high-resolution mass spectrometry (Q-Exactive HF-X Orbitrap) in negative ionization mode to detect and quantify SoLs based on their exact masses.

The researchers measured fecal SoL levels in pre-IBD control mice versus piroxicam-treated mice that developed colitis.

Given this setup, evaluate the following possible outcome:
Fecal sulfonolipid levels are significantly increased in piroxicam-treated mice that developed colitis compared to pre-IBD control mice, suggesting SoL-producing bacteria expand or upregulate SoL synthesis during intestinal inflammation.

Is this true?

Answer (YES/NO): NO